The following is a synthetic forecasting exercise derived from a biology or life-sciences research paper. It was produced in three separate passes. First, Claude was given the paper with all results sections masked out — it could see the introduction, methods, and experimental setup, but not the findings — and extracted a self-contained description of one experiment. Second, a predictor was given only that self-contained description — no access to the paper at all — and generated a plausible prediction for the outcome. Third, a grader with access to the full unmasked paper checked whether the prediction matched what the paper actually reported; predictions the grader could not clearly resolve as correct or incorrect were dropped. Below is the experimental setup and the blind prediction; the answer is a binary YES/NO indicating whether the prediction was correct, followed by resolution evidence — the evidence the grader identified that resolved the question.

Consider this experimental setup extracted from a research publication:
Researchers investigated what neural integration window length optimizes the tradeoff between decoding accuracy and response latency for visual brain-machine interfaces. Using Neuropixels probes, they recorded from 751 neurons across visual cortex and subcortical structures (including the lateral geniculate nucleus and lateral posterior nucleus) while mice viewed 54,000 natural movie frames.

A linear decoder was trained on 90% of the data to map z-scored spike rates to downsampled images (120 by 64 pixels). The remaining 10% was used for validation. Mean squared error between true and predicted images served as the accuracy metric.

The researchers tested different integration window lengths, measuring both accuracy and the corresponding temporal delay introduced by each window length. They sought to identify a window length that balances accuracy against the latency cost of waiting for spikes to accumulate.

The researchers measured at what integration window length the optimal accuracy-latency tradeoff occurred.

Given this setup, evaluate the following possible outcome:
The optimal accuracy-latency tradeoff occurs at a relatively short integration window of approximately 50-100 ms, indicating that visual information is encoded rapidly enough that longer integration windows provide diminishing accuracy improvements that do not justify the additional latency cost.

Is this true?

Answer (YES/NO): NO